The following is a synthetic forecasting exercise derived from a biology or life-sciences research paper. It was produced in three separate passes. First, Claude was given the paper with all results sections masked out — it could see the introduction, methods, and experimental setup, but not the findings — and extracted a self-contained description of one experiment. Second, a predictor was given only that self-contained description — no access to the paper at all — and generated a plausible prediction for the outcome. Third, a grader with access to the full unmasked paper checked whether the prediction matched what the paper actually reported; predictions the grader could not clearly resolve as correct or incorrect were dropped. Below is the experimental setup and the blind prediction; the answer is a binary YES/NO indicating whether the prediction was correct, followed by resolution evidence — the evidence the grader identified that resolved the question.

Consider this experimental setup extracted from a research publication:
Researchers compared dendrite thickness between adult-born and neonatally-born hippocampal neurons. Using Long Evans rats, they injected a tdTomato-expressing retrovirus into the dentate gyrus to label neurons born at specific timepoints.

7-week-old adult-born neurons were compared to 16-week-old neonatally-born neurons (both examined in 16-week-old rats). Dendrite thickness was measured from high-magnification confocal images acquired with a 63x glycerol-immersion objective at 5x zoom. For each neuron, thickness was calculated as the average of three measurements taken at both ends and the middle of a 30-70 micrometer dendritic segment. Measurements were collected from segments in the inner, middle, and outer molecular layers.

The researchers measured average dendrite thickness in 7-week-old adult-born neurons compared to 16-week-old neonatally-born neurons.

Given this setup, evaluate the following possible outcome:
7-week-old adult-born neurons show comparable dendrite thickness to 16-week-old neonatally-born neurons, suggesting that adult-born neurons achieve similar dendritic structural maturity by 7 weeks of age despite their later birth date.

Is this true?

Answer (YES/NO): YES